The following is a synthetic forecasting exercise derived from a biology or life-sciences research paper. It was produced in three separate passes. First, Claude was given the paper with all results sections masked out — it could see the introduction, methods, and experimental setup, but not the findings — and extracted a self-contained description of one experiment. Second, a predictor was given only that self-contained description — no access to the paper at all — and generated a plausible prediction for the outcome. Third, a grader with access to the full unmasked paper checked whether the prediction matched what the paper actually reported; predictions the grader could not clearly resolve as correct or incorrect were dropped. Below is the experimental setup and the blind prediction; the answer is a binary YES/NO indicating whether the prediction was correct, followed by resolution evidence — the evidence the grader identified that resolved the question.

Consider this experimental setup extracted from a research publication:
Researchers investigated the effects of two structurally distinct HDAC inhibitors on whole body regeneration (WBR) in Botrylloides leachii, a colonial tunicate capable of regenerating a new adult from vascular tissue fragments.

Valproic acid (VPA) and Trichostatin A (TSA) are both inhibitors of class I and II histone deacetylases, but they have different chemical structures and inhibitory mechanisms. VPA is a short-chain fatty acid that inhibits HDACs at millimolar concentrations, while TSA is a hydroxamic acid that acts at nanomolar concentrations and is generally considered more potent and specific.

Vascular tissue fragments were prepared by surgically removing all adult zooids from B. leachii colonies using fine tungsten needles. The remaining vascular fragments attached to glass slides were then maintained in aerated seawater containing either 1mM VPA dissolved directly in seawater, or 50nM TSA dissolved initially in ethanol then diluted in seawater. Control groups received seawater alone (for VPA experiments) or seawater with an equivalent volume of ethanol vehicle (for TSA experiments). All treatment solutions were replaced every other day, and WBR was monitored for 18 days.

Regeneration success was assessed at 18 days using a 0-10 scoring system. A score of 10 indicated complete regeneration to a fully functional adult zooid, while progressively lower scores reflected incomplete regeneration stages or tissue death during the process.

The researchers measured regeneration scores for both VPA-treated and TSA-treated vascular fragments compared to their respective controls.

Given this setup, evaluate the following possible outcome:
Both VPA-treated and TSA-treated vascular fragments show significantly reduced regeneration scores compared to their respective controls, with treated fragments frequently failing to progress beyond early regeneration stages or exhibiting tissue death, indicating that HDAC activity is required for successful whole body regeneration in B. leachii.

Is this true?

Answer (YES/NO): YES